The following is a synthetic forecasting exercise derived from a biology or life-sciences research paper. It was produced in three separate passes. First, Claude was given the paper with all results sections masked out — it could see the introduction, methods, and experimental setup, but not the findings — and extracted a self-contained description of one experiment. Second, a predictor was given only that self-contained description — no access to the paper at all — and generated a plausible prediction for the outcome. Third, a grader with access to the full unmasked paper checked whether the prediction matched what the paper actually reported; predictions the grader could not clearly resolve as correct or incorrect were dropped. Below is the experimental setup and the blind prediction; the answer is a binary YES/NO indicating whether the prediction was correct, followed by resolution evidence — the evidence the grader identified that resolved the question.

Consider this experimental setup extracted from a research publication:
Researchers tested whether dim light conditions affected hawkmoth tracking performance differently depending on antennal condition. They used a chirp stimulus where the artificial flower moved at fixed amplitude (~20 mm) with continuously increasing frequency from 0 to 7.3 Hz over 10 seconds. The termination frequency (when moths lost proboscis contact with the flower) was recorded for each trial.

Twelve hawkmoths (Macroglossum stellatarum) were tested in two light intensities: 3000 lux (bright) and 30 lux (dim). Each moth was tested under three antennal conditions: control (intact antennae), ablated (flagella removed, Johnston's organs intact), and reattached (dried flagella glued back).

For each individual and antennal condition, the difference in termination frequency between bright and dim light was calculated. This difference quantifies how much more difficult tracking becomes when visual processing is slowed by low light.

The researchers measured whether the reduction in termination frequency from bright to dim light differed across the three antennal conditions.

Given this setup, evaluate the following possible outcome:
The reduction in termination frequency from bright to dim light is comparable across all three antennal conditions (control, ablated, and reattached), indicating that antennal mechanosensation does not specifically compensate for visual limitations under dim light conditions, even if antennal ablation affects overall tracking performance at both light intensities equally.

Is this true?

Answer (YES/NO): YES